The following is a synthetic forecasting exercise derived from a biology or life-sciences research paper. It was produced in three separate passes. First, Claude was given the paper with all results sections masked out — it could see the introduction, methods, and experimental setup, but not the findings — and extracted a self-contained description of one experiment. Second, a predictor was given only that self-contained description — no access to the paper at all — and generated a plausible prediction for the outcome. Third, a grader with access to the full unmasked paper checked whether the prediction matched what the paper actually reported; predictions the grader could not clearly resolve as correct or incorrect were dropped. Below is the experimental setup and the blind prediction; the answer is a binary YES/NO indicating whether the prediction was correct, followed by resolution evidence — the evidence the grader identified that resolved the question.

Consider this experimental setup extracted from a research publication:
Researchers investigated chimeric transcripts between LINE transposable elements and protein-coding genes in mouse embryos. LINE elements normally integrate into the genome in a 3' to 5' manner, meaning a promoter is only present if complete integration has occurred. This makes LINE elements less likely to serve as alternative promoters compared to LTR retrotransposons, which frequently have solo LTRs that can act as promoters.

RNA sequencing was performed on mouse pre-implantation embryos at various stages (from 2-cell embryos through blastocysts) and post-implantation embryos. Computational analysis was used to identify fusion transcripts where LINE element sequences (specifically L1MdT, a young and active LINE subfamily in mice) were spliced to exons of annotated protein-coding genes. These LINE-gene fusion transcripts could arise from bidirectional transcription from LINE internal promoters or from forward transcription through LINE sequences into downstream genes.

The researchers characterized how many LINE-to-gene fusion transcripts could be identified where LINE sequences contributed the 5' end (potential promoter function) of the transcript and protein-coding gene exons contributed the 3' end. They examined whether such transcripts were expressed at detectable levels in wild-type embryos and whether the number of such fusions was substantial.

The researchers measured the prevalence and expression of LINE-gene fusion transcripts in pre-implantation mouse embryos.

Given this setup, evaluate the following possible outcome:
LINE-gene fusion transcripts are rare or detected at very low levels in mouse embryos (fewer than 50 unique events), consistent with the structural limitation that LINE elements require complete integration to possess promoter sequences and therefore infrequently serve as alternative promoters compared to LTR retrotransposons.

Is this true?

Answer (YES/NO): NO